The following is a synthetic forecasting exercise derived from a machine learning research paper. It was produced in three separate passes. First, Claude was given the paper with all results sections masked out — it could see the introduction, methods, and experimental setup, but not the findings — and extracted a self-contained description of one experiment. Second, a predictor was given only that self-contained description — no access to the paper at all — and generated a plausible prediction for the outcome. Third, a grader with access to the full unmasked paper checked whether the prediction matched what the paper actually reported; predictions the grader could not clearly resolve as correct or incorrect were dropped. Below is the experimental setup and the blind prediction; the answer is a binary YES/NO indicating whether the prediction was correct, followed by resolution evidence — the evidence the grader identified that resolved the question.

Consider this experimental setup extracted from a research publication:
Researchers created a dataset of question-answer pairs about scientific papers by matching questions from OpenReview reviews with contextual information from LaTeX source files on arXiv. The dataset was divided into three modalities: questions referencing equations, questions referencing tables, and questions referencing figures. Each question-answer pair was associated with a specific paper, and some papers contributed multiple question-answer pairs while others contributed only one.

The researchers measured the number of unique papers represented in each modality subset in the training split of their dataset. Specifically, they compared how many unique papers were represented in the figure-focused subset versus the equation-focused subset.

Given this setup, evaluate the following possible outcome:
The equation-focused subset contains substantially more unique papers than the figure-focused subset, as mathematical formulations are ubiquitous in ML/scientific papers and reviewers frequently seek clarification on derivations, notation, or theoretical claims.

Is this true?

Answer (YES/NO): NO